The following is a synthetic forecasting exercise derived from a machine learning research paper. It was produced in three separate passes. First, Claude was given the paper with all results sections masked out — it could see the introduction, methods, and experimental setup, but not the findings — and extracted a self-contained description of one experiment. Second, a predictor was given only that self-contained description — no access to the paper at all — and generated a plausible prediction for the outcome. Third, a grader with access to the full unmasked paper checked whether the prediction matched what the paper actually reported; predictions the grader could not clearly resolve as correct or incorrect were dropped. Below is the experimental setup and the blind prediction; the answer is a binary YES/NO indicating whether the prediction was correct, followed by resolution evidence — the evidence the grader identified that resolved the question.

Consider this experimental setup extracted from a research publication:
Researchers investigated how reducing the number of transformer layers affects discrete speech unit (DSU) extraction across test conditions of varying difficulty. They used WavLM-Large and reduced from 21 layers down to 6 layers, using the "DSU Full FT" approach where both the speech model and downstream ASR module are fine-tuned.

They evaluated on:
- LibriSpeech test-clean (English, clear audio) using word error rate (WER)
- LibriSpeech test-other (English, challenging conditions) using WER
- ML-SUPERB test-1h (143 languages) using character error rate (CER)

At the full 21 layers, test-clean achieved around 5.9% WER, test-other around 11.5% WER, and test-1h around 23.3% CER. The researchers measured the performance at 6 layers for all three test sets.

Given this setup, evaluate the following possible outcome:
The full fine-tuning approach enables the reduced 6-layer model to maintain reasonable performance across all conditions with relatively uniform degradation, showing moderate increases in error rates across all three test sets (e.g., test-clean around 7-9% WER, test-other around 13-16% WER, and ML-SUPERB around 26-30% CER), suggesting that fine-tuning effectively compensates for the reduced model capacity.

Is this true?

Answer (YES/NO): NO